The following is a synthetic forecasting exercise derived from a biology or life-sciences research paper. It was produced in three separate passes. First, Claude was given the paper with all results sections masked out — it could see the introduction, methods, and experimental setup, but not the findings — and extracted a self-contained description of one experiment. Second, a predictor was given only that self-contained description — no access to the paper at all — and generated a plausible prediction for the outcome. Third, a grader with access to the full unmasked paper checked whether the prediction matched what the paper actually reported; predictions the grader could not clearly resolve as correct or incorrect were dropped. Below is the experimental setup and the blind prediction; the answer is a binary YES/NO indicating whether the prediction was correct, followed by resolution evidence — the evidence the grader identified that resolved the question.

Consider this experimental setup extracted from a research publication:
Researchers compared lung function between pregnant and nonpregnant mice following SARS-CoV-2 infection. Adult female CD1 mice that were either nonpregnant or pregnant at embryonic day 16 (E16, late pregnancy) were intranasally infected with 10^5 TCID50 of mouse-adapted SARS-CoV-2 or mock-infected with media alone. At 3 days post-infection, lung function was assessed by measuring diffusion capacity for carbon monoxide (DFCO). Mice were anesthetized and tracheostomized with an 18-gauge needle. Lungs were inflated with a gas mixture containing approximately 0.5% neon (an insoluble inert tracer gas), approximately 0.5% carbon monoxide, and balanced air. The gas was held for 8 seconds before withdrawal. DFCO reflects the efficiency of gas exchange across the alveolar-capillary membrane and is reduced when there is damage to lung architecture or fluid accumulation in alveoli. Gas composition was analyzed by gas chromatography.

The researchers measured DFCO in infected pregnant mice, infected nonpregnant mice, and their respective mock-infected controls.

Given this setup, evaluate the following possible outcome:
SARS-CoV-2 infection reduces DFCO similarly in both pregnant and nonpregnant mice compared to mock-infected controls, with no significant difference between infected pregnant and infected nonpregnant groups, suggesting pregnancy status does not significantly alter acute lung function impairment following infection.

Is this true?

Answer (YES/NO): NO